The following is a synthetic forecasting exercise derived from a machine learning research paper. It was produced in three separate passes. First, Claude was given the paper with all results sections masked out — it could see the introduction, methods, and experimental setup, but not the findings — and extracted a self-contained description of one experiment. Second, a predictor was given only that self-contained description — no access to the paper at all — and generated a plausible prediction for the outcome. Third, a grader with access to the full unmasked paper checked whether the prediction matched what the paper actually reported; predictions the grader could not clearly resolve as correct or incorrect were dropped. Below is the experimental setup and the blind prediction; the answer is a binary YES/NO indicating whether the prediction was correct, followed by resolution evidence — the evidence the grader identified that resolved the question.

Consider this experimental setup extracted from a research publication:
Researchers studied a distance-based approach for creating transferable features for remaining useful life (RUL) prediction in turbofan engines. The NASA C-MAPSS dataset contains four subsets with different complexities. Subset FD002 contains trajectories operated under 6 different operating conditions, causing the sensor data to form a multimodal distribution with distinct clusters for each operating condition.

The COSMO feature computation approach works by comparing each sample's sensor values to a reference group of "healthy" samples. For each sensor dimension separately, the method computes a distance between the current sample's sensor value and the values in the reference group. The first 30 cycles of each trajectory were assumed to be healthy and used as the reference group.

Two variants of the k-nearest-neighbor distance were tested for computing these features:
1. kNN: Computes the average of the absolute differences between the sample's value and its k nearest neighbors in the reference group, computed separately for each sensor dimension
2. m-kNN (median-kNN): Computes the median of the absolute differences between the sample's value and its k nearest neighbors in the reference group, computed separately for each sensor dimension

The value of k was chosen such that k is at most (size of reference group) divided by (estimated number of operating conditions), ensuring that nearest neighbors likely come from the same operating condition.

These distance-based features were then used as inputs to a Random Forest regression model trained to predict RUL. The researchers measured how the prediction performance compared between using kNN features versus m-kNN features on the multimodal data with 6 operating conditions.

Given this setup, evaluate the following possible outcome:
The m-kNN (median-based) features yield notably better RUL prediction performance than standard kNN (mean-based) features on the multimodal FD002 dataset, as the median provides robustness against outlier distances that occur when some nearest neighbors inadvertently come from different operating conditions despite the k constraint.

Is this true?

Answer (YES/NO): NO